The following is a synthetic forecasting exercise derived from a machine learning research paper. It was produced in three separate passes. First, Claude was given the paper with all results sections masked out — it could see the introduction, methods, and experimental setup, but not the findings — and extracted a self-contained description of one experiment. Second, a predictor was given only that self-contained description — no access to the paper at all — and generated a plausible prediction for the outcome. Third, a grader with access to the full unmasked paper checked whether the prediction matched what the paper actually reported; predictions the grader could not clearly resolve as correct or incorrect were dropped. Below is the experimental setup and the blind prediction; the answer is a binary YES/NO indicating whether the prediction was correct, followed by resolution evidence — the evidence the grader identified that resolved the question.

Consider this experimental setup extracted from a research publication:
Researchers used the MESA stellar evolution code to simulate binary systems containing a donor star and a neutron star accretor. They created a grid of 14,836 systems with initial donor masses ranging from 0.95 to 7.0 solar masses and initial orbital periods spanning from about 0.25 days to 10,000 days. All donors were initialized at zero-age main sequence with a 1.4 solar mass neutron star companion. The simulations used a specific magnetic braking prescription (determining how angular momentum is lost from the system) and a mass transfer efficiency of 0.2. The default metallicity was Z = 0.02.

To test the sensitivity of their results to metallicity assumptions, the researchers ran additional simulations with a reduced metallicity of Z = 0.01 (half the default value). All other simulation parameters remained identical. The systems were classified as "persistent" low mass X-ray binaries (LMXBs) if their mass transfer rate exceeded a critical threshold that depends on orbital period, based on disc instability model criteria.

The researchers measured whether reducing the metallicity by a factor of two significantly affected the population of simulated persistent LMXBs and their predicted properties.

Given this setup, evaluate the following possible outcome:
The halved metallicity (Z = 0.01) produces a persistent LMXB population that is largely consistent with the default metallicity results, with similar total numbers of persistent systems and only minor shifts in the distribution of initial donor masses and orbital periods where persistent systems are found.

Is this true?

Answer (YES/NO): YES